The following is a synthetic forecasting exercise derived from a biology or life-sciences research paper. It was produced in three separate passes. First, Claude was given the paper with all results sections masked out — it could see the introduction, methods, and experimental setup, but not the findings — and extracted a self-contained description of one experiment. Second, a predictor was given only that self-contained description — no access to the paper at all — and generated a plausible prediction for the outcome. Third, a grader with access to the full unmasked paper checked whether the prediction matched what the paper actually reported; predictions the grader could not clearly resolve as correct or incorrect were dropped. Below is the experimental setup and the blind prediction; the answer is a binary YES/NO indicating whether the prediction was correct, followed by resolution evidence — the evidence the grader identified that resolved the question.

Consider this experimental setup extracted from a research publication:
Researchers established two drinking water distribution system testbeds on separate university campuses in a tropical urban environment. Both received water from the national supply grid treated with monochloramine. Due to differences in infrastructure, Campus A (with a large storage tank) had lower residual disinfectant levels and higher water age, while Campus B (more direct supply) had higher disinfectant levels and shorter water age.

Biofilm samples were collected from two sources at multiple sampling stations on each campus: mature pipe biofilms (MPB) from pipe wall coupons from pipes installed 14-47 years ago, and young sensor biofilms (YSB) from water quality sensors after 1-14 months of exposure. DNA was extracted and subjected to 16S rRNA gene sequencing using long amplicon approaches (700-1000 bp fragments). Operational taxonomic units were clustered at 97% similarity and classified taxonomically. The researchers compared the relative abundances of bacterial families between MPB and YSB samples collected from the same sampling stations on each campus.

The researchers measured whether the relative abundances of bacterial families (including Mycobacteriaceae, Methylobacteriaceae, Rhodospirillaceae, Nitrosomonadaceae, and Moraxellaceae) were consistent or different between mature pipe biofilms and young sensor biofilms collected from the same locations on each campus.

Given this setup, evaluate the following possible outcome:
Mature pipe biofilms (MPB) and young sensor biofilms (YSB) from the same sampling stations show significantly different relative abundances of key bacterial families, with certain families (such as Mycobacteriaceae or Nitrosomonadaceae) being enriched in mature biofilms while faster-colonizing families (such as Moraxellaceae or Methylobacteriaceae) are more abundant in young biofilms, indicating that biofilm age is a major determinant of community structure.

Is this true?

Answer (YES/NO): NO